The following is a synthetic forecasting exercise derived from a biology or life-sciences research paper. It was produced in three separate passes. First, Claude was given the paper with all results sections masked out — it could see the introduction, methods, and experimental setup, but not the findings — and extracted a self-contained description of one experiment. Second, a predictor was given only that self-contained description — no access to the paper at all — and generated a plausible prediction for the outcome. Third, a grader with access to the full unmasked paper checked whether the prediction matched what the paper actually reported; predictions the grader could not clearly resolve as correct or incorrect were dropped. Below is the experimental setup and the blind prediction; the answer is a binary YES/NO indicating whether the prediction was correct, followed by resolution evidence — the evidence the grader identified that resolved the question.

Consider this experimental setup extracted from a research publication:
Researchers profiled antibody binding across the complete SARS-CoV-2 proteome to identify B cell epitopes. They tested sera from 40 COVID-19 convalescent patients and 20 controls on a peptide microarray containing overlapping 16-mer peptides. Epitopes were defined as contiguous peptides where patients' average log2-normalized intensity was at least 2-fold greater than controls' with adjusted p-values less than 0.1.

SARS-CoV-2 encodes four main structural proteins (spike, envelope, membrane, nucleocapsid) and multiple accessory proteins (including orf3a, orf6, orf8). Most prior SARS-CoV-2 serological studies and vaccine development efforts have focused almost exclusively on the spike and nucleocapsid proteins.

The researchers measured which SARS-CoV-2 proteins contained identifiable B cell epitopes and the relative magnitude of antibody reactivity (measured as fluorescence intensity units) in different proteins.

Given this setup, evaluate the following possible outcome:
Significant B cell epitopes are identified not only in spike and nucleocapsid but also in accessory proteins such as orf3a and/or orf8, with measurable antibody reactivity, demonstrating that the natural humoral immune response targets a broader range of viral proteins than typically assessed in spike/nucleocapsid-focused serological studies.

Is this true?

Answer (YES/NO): YES